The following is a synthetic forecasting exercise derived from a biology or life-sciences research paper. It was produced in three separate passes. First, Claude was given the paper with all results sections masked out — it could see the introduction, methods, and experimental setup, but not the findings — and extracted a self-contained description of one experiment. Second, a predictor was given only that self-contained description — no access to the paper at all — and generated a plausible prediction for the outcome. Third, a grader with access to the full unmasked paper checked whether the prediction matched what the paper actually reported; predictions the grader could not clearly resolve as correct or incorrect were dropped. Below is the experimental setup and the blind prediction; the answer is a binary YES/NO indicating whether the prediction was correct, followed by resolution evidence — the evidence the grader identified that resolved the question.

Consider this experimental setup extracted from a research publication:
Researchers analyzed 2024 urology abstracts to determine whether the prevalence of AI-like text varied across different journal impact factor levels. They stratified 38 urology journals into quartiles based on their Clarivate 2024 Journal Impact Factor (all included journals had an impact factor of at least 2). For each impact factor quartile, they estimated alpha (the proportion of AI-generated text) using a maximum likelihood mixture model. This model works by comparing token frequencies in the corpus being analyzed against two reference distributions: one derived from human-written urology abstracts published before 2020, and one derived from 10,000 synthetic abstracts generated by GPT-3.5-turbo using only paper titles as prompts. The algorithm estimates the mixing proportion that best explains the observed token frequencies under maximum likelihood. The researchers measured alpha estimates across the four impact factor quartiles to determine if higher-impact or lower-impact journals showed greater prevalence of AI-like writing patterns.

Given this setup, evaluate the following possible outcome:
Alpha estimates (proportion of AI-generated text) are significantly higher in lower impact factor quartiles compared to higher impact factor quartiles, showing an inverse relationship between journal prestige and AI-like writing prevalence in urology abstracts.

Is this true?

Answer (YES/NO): NO